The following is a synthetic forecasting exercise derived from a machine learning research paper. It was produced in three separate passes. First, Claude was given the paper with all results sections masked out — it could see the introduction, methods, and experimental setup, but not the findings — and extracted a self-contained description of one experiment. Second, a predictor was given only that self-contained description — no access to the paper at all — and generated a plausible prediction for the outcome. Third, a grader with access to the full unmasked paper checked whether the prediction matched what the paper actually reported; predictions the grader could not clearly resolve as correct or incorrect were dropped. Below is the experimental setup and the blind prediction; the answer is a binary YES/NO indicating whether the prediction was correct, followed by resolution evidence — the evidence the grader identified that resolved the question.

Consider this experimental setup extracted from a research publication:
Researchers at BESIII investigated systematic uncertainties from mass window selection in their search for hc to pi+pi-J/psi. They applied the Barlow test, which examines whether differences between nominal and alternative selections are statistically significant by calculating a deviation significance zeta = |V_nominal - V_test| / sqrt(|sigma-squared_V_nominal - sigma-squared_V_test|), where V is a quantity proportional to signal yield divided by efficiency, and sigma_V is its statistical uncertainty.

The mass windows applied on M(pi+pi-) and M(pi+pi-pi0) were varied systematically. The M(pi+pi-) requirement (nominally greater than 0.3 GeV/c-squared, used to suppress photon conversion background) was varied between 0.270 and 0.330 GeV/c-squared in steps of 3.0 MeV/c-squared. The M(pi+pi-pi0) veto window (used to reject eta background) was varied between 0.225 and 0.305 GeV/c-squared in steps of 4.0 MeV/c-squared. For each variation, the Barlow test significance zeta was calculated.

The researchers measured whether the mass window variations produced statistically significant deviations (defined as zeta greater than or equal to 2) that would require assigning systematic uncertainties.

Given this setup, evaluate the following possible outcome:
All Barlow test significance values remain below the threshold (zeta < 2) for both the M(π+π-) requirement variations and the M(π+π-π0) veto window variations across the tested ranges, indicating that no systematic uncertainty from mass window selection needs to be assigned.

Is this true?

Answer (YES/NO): YES